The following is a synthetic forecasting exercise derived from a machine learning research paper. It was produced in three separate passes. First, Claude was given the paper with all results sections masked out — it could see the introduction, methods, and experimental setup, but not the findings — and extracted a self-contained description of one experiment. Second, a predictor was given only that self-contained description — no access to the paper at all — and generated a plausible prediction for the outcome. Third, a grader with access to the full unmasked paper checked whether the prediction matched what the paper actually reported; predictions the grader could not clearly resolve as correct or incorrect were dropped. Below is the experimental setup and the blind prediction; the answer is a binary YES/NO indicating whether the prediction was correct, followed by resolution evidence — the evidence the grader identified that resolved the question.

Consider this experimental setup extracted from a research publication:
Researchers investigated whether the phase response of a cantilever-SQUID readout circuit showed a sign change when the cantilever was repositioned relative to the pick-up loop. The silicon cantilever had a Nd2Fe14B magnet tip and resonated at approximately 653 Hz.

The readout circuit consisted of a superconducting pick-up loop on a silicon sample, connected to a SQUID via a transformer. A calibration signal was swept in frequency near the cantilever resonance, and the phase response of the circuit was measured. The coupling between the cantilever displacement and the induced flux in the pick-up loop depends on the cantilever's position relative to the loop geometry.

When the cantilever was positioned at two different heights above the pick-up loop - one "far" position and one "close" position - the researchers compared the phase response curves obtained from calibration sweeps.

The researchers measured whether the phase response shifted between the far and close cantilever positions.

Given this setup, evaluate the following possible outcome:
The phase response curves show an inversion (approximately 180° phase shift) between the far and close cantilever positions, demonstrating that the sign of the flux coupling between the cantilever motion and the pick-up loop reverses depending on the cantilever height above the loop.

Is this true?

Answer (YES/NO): YES